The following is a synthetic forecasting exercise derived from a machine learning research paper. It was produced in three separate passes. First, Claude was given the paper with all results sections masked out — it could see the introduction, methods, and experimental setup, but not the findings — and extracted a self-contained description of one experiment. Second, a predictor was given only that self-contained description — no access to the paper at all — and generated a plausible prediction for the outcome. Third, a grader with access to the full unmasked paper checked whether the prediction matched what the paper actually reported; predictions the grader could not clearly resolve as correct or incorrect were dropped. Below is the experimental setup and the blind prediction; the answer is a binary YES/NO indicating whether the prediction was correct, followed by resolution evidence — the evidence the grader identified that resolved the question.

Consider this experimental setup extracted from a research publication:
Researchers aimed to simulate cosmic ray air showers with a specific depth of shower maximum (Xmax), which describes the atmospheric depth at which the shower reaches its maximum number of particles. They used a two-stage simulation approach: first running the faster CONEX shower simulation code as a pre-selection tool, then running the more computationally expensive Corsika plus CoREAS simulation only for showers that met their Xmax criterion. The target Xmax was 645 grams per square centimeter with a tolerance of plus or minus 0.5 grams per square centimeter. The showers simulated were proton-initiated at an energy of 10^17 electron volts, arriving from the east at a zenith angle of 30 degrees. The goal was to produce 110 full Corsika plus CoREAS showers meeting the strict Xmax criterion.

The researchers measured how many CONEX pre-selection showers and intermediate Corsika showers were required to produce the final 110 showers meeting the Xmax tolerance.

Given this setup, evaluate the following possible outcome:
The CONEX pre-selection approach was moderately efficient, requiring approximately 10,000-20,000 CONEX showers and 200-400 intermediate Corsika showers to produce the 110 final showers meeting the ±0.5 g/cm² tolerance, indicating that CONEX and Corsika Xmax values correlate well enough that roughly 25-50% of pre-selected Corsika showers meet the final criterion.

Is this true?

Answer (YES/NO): NO